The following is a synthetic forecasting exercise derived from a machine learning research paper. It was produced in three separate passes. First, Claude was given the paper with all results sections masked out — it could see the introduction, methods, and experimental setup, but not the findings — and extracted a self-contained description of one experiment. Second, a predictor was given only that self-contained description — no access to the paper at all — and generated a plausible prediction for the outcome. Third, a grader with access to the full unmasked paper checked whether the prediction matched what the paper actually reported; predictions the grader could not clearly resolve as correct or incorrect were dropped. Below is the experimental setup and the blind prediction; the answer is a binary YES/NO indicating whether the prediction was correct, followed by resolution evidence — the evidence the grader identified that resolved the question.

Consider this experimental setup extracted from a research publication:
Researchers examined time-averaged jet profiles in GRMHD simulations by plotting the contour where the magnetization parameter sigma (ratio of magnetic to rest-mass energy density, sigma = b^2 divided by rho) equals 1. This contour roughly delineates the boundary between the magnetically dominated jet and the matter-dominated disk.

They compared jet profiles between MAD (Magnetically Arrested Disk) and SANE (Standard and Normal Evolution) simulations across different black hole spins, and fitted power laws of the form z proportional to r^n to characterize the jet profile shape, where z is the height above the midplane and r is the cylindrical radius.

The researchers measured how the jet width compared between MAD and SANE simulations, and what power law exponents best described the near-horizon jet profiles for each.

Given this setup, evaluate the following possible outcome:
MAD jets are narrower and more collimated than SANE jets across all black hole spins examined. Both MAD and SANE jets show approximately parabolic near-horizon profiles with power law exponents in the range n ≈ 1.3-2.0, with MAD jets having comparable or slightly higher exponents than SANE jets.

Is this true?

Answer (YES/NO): NO